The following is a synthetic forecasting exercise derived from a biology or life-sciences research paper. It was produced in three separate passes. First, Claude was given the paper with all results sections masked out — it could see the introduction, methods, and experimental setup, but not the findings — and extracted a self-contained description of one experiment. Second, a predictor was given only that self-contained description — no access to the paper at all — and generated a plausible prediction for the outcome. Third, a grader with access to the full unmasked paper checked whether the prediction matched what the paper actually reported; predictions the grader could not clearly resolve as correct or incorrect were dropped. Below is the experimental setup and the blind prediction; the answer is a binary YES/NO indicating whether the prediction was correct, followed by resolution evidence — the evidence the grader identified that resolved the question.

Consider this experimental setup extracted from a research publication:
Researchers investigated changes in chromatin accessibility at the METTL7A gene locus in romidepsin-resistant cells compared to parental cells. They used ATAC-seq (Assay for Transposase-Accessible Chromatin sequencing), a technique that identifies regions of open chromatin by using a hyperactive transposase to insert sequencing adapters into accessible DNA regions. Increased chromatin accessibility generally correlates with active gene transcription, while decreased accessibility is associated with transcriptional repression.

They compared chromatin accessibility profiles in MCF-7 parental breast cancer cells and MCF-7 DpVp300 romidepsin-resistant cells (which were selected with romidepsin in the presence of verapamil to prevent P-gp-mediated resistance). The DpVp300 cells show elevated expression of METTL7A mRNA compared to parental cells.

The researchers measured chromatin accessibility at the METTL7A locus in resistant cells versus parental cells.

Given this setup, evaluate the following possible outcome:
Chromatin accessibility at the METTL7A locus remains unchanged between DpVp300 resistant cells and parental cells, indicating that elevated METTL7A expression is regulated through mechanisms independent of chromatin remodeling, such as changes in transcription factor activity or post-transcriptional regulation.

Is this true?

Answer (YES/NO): NO